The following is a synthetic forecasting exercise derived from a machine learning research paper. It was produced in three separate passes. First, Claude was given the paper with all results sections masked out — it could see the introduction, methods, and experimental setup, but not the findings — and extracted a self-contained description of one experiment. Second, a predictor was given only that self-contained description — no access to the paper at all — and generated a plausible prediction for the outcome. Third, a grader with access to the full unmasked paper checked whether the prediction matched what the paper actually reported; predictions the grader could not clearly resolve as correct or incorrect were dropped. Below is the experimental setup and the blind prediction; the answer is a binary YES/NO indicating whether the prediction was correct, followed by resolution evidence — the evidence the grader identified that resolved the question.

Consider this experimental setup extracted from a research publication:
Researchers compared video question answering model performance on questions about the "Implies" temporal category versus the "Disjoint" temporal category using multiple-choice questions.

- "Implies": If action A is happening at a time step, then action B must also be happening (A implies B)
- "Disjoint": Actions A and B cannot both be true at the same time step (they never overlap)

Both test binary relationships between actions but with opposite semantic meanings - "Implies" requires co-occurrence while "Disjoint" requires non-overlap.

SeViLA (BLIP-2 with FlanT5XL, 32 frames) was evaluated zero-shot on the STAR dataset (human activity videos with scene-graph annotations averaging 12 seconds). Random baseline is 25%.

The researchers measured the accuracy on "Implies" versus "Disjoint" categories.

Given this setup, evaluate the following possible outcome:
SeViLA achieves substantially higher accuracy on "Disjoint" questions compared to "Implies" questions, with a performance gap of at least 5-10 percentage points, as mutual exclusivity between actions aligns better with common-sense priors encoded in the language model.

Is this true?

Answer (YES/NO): NO